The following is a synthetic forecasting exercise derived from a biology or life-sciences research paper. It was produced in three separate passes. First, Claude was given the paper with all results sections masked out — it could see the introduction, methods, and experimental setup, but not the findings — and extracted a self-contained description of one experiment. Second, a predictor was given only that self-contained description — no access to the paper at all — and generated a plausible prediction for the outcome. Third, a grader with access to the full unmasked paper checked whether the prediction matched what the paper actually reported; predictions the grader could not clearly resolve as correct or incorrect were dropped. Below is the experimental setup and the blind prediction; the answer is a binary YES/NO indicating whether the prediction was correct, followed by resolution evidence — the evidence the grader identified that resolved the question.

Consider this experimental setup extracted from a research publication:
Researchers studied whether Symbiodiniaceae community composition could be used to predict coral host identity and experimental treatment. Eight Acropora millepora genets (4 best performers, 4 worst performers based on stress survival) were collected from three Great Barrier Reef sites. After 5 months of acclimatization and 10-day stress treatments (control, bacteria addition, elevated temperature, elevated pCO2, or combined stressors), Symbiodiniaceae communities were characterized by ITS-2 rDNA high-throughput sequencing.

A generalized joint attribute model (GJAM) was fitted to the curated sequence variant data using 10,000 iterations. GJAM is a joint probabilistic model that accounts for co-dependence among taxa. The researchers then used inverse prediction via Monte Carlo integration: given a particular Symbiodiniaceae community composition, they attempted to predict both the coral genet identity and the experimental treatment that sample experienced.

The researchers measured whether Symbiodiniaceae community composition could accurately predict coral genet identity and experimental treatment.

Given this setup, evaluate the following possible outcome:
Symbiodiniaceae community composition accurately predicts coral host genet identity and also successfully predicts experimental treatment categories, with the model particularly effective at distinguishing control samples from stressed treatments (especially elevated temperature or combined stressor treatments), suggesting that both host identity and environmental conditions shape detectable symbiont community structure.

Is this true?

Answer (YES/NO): NO